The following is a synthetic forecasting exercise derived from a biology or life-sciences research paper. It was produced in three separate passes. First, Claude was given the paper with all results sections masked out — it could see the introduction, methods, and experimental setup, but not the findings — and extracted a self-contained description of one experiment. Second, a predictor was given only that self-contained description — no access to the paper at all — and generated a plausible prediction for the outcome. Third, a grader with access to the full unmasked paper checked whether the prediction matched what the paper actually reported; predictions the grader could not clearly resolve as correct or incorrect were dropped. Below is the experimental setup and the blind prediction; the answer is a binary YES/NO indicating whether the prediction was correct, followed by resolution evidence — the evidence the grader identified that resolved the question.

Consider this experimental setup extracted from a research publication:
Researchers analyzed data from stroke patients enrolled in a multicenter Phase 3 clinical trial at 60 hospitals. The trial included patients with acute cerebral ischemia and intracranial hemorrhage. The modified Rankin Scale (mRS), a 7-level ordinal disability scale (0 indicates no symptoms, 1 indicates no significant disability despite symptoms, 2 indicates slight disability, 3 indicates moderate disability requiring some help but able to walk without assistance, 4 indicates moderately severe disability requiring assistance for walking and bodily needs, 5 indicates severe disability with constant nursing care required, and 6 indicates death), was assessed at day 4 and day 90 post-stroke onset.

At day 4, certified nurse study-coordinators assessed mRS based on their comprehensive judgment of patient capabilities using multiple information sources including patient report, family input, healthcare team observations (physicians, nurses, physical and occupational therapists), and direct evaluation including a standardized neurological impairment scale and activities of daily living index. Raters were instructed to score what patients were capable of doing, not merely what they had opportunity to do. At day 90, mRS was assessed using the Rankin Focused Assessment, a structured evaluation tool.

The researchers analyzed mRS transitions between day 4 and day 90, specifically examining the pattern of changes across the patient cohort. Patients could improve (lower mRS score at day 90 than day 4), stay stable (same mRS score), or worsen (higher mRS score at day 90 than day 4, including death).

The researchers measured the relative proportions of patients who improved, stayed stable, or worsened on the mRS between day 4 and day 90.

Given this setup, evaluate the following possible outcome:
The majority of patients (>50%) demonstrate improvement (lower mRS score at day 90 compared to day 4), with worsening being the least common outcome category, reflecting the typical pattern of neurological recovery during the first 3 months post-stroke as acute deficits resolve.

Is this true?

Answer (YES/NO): NO